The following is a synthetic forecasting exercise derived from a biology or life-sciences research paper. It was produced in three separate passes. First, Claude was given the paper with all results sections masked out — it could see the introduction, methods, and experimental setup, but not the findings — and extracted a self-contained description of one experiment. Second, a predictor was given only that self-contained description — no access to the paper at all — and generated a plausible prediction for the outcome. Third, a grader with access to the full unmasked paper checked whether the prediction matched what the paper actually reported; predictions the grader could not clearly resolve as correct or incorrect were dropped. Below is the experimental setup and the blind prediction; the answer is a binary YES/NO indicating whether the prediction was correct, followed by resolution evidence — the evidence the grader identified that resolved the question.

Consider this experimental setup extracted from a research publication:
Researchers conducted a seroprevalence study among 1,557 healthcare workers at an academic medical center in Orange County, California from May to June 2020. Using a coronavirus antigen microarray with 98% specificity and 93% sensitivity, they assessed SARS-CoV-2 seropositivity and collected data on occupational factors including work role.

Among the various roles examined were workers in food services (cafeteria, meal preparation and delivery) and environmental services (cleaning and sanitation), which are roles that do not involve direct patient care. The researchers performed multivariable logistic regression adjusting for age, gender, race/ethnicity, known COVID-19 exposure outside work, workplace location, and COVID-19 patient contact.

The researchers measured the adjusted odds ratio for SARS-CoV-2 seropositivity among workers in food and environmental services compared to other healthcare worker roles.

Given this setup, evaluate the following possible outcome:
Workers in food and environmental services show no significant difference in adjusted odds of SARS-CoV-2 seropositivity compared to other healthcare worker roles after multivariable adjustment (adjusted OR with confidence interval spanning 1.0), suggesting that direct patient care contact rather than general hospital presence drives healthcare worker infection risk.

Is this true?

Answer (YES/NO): NO